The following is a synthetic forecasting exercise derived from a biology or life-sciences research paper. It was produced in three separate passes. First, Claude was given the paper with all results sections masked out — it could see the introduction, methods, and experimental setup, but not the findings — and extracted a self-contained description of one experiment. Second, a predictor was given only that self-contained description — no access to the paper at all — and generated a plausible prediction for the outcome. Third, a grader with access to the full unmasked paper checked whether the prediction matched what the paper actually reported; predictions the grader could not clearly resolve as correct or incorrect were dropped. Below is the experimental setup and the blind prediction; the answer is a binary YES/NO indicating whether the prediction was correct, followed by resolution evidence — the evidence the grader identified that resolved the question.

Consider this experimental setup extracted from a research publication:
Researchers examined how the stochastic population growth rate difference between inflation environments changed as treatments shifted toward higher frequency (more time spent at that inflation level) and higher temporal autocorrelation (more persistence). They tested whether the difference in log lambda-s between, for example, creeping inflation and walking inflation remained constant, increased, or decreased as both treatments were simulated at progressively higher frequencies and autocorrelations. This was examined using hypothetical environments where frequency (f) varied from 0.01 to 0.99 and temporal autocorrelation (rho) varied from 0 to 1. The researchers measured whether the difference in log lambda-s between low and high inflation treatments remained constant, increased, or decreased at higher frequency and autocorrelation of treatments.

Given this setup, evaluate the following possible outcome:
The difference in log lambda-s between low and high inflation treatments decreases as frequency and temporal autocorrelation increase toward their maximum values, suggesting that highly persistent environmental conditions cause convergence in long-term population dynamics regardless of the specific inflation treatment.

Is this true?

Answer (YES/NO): NO